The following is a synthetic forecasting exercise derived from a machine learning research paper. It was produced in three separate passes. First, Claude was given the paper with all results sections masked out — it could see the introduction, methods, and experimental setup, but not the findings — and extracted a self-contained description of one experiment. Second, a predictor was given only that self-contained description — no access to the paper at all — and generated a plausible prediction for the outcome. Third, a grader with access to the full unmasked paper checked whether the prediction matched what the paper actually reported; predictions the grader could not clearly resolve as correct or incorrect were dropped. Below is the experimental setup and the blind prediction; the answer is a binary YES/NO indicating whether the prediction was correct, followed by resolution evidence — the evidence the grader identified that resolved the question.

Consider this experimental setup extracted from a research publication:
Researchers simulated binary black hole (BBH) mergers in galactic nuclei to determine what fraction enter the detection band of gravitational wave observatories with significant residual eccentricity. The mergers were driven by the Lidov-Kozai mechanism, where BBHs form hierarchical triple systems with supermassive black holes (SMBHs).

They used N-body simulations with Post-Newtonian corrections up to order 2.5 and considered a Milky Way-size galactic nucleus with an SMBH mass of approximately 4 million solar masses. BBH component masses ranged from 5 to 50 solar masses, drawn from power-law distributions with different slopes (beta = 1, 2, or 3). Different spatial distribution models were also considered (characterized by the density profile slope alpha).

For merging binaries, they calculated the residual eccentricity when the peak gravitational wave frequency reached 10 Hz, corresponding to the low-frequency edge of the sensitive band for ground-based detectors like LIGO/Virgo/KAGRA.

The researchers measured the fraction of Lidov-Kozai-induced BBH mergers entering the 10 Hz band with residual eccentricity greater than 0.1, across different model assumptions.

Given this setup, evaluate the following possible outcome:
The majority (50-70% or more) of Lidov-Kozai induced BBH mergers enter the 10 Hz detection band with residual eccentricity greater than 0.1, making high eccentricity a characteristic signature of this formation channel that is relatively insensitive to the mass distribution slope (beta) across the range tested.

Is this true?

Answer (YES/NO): NO